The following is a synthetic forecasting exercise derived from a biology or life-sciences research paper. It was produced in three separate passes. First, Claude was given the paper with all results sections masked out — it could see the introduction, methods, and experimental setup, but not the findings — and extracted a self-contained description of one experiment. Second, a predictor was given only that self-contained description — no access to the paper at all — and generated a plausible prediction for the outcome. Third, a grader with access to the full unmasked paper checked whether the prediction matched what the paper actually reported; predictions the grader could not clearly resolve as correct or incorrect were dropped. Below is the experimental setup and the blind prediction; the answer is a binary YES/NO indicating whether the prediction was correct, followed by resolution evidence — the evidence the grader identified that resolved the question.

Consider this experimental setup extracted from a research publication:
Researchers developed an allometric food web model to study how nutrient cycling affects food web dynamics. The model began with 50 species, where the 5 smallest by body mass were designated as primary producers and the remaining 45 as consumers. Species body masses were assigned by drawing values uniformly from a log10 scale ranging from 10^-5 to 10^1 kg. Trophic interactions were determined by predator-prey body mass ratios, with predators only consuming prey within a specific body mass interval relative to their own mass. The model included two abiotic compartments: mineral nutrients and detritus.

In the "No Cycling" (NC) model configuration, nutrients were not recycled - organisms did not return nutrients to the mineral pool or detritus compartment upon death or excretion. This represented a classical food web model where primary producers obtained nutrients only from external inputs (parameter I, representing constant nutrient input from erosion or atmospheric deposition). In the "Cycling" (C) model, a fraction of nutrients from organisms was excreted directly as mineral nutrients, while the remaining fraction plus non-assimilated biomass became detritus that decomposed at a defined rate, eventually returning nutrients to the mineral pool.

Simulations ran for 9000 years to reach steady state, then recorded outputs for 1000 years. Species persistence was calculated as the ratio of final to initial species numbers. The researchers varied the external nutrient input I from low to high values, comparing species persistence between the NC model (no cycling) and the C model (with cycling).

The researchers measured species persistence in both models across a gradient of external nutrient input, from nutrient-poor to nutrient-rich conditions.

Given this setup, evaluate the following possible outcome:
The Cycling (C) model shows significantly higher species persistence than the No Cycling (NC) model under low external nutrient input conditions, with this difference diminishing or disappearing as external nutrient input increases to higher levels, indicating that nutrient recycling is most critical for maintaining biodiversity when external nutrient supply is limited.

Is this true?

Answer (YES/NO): YES